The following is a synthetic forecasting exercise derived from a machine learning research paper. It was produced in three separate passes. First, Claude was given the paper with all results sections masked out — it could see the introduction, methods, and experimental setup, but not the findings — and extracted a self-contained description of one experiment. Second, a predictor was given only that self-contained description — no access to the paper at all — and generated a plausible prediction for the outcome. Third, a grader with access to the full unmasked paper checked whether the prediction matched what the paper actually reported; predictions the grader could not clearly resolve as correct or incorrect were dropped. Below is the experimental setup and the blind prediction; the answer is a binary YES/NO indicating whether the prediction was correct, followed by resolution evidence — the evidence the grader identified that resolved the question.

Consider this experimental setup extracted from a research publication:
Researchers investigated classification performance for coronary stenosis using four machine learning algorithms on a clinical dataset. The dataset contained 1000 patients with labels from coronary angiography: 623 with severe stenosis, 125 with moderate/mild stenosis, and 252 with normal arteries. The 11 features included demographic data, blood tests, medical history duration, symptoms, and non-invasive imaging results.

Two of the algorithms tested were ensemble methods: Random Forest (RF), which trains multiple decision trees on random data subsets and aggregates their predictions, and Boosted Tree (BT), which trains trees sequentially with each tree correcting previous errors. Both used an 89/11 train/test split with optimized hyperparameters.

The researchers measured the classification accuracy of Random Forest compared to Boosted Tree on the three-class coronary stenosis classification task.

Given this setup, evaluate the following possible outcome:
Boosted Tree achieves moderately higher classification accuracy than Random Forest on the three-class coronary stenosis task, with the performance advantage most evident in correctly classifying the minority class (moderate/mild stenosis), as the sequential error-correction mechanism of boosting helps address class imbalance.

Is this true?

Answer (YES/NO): NO